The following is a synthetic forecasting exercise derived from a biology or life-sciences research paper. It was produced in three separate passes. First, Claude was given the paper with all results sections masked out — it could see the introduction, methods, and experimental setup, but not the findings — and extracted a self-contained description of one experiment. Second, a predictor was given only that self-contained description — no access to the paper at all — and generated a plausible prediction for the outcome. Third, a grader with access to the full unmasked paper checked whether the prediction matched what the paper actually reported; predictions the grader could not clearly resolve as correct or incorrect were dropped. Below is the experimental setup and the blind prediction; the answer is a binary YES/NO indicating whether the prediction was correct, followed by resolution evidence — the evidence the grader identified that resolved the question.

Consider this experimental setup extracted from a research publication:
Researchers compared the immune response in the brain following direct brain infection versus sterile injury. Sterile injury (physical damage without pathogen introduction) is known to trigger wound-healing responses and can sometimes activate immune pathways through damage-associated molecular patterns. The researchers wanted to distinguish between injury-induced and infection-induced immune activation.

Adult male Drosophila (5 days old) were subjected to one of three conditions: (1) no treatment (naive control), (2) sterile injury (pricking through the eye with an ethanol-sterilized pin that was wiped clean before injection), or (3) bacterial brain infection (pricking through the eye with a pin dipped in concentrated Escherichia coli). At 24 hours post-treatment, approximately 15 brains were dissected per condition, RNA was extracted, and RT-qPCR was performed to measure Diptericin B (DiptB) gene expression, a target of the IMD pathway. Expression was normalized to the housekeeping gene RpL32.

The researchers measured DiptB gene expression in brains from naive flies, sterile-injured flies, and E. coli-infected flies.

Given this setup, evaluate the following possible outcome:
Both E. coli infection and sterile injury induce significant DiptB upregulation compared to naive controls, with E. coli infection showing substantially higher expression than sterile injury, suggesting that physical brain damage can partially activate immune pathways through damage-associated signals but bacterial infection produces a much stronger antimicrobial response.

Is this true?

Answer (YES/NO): NO